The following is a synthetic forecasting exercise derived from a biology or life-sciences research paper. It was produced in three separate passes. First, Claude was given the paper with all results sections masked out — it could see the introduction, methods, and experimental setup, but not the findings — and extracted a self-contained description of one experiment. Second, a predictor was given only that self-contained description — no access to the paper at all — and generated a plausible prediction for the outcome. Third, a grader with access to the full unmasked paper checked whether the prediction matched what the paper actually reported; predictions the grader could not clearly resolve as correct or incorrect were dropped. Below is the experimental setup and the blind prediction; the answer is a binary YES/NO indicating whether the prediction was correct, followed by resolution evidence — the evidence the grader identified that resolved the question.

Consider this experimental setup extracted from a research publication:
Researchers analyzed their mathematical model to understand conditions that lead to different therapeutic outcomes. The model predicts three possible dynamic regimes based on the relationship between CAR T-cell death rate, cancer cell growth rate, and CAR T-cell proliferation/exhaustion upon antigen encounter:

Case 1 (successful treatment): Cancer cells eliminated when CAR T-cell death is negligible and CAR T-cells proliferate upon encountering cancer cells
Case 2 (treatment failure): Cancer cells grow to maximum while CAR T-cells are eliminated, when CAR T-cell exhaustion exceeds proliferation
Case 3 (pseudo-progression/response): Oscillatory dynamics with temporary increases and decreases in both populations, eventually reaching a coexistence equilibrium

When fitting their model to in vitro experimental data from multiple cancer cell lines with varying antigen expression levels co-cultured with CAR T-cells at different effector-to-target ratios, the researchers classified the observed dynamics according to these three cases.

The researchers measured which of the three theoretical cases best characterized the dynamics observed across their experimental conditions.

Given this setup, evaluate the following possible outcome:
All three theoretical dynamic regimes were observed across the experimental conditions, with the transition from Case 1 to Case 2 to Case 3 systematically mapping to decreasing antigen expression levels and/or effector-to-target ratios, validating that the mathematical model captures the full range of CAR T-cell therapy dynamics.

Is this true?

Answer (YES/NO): NO